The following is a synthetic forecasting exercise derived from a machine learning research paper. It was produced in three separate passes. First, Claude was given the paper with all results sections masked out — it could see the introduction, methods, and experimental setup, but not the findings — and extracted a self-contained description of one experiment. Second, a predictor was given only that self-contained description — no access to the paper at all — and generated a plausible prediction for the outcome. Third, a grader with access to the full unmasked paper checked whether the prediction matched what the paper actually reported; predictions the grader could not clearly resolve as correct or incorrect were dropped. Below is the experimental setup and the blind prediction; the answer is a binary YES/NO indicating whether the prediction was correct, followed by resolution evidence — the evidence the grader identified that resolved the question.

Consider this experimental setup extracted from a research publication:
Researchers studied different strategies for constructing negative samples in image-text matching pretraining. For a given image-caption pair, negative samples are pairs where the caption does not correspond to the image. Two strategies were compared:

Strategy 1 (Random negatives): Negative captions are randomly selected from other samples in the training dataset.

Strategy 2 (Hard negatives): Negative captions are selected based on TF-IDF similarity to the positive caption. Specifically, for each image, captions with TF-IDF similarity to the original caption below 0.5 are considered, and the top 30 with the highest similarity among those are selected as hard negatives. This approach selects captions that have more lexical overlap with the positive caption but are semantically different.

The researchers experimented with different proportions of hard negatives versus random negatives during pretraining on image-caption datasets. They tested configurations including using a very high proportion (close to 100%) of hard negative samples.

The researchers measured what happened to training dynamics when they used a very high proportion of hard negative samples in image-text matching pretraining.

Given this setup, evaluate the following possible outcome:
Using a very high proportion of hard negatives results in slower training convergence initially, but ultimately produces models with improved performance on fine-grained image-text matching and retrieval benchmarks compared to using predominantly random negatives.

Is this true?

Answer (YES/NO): NO